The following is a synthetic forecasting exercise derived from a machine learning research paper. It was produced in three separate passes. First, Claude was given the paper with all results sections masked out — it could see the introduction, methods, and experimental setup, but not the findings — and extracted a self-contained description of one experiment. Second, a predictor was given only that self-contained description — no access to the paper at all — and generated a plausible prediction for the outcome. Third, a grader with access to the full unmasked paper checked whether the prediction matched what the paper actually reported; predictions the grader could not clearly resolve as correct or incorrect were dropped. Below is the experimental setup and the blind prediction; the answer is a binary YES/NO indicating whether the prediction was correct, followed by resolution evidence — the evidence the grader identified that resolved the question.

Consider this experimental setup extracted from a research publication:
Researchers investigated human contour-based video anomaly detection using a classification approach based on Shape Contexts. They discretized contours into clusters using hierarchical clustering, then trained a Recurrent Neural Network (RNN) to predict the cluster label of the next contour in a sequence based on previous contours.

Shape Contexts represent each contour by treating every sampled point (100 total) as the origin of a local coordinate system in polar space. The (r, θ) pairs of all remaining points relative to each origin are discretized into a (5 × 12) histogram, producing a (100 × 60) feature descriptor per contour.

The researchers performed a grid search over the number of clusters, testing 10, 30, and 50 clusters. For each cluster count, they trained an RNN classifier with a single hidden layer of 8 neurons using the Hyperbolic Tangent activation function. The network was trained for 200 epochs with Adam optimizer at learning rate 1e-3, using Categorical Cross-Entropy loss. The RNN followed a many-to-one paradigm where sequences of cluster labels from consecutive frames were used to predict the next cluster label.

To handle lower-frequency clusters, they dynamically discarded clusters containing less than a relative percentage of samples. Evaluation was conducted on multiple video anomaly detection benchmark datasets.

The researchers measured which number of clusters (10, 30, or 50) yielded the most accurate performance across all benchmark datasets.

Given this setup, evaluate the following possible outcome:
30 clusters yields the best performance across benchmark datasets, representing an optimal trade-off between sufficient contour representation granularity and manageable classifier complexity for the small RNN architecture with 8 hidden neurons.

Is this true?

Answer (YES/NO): YES